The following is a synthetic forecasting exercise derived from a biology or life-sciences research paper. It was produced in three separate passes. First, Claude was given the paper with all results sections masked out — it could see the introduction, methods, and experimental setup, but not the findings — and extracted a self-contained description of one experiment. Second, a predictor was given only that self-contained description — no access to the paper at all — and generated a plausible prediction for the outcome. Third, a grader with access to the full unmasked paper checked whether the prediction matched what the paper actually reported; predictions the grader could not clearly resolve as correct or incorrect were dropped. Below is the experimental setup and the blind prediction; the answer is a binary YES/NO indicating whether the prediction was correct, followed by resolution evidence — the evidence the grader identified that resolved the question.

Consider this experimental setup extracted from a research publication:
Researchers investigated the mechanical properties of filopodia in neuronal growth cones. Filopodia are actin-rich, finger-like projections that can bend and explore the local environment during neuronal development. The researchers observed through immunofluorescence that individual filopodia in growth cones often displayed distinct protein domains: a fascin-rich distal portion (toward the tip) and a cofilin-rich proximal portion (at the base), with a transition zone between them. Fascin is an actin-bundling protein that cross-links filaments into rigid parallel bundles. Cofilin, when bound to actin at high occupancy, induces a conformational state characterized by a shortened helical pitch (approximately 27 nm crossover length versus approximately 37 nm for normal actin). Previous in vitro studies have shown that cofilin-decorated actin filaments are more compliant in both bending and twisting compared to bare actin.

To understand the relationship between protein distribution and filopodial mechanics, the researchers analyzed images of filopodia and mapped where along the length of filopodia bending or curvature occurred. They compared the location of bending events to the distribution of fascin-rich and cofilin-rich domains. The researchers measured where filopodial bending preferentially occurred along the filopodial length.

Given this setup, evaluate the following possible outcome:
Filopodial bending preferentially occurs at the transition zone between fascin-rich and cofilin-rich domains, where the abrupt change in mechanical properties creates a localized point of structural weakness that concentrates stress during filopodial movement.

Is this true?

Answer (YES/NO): YES